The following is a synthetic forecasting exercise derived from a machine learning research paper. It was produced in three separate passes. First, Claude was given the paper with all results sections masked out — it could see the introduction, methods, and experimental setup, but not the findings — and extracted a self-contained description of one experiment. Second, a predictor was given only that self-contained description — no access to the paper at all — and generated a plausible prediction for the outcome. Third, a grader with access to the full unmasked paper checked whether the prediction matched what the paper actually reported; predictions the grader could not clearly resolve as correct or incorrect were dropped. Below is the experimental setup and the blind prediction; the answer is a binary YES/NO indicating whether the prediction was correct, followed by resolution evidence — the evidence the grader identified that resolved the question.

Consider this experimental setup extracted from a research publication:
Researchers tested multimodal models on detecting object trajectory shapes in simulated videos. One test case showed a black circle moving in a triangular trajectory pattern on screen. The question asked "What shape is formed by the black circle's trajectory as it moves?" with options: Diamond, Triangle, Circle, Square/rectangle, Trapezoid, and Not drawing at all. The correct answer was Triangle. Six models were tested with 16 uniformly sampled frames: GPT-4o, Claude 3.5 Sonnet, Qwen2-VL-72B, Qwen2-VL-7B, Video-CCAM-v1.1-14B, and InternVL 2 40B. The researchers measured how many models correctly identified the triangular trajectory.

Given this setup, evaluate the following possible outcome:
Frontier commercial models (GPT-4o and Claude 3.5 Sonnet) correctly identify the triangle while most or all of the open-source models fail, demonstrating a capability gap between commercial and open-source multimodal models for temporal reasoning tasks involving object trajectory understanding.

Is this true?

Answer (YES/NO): NO